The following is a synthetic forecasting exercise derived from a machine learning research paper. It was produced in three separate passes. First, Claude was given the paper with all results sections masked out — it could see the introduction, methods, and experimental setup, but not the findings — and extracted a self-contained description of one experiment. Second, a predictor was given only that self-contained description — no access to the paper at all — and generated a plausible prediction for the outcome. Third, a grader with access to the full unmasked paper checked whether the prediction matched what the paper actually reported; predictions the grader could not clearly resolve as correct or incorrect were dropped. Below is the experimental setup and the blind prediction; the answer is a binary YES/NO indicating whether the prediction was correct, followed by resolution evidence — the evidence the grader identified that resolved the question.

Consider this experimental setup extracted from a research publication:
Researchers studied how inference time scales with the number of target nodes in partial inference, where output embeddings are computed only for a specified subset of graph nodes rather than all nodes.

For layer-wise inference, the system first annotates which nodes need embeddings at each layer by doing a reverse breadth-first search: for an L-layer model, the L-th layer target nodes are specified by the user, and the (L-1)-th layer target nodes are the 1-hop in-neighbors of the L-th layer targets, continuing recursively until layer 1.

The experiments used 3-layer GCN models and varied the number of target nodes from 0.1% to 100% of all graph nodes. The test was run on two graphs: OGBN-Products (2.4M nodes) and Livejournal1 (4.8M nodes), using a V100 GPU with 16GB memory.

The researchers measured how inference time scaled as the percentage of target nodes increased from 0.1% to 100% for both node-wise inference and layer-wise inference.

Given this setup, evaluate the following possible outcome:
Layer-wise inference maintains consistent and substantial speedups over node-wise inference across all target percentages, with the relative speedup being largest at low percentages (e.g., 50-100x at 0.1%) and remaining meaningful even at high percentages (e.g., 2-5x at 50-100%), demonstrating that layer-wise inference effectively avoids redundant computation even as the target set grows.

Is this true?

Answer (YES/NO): NO